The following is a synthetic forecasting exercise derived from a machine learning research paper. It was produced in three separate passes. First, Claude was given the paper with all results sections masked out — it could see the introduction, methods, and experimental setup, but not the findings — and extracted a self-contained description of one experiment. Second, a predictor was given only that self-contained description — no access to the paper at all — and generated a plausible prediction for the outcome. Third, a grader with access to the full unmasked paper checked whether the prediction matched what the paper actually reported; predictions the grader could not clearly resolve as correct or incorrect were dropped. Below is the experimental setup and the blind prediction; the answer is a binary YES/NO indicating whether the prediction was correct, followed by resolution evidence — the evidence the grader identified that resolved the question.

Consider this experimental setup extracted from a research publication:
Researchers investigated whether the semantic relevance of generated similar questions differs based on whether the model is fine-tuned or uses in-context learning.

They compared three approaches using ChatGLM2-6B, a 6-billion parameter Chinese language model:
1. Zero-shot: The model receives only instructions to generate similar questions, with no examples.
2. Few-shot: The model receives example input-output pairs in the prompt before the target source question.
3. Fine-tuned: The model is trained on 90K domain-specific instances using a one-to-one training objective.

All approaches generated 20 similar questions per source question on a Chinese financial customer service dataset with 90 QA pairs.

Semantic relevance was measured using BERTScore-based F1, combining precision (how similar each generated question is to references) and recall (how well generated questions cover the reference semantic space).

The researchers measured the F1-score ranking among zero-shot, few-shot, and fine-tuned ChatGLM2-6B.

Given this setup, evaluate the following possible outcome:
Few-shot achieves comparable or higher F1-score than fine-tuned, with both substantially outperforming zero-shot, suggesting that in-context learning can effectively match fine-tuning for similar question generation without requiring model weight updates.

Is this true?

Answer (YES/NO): NO